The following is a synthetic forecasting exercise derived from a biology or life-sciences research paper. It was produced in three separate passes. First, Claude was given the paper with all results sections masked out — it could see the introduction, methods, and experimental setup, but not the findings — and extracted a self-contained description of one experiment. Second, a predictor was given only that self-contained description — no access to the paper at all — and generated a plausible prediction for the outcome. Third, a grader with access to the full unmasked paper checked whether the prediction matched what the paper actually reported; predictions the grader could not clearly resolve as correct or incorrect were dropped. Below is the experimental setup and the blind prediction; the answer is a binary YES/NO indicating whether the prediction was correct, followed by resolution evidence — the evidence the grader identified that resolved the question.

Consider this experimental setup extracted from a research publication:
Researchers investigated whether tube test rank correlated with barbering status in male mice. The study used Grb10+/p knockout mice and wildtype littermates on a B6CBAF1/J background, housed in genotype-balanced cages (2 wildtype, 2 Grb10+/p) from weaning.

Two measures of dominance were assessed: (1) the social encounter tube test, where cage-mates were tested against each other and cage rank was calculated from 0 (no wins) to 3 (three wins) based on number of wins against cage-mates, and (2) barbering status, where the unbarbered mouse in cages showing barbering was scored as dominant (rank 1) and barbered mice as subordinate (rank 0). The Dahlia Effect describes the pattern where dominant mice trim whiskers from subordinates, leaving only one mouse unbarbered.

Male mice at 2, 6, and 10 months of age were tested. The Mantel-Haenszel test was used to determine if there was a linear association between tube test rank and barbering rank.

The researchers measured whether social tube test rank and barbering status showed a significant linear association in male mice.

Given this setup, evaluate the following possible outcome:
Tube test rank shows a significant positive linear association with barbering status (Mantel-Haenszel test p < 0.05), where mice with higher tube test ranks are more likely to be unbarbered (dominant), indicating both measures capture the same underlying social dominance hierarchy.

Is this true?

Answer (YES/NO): NO